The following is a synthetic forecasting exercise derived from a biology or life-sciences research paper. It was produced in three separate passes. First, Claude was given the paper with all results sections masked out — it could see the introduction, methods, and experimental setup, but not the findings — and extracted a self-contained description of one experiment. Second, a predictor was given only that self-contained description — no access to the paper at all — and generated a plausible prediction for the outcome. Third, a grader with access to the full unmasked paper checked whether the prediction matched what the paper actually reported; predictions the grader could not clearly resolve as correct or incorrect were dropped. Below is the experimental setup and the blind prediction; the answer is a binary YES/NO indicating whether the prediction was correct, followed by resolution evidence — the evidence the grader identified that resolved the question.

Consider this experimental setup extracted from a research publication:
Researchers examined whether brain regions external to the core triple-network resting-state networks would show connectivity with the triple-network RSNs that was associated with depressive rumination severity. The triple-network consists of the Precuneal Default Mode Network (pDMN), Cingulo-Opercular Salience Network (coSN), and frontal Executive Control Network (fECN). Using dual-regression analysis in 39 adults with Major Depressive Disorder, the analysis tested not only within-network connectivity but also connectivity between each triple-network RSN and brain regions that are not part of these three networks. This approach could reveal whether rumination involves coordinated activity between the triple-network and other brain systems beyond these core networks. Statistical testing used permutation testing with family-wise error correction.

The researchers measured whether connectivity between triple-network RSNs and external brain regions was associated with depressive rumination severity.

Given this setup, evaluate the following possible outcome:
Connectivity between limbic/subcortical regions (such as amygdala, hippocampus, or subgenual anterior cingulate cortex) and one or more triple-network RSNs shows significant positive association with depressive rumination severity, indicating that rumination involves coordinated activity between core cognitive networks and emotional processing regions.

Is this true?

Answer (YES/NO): YES